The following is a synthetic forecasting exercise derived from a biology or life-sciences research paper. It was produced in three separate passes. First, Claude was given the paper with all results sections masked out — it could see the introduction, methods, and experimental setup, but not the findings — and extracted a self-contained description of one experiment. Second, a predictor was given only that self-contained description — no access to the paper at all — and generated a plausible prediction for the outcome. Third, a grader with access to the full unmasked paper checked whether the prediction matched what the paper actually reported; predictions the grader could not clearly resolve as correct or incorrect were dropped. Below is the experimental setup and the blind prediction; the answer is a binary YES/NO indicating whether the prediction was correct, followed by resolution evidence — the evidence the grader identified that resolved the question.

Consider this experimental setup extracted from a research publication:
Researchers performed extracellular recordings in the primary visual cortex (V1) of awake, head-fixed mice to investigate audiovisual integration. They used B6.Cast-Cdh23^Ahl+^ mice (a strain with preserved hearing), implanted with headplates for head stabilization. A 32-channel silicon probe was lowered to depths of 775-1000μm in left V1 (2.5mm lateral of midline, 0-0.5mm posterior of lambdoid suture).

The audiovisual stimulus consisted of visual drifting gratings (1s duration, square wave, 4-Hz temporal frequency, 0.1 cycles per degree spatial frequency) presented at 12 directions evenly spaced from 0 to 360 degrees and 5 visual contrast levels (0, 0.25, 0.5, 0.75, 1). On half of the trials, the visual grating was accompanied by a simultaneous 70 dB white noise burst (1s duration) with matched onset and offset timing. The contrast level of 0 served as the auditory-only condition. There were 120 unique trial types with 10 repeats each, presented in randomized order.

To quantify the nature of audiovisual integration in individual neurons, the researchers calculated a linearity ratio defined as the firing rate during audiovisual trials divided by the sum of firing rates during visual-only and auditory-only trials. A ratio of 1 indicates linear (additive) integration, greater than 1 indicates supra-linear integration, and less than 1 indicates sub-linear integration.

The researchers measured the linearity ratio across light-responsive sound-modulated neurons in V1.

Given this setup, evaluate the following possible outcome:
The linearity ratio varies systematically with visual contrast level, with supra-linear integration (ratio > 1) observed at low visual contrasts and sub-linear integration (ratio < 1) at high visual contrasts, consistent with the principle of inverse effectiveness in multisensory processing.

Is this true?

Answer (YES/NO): NO